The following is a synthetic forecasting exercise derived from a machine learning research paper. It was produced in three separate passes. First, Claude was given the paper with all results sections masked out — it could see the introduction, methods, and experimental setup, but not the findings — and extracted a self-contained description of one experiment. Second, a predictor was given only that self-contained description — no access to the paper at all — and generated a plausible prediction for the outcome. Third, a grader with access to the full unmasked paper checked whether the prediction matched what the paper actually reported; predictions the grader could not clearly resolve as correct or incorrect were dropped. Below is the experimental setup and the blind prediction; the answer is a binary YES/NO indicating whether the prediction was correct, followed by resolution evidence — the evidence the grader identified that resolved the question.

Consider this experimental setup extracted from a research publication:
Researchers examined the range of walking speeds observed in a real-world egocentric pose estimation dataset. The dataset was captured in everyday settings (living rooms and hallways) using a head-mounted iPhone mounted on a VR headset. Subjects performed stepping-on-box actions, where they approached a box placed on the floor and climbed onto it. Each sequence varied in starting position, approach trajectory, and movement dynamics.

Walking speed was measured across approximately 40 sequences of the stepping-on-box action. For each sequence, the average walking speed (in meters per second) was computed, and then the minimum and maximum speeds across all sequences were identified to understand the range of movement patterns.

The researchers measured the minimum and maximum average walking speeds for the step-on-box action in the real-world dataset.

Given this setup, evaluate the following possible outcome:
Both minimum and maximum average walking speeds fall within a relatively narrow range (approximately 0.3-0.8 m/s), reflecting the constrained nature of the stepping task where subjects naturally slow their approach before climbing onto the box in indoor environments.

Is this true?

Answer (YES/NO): NO